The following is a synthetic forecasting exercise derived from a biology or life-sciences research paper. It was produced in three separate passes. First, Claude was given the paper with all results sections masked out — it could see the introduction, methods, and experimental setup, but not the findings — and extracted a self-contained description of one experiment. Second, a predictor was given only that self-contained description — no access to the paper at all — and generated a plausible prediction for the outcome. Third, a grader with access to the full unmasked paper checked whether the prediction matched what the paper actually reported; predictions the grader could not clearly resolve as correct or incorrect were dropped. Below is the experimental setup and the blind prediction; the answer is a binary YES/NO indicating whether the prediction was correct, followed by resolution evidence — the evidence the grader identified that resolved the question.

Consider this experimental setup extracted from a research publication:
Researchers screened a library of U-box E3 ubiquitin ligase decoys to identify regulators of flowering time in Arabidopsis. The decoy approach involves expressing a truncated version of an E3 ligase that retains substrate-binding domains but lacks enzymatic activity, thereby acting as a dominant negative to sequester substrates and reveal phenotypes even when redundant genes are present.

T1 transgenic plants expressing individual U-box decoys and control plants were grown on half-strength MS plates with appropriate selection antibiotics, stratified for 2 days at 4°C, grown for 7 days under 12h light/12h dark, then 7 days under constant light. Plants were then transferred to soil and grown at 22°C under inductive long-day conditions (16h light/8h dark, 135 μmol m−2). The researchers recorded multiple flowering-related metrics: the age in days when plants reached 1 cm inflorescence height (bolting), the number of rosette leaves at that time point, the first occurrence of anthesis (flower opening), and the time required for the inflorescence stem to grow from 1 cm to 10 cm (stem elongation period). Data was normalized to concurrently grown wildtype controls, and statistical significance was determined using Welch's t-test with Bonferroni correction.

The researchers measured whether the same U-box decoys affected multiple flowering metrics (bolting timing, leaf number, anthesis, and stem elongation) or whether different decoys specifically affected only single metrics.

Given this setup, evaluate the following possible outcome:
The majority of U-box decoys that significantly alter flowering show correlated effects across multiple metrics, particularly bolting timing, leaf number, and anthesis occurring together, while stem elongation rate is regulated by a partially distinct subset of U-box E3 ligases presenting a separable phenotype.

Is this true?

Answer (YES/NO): NO